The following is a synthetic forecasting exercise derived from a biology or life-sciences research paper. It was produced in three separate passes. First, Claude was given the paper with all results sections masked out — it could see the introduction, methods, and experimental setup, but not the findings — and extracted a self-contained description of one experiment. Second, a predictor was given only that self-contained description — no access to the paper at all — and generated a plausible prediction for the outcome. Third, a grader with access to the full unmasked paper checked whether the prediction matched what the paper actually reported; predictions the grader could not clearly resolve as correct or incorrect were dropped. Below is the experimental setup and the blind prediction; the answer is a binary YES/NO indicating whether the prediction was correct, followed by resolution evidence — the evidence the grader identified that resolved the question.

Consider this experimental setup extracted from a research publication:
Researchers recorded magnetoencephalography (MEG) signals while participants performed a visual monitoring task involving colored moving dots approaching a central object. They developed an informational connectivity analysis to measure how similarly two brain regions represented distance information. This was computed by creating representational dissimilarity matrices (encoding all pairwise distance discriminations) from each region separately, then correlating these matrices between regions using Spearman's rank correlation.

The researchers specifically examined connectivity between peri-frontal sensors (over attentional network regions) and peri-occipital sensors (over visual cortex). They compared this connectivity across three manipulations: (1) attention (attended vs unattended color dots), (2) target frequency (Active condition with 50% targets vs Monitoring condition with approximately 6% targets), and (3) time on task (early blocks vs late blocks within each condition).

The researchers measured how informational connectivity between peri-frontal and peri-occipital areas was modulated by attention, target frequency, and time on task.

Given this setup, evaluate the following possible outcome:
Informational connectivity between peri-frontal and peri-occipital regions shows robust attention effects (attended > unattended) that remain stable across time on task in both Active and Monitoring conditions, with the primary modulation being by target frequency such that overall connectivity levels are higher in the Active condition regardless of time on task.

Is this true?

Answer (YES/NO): NO